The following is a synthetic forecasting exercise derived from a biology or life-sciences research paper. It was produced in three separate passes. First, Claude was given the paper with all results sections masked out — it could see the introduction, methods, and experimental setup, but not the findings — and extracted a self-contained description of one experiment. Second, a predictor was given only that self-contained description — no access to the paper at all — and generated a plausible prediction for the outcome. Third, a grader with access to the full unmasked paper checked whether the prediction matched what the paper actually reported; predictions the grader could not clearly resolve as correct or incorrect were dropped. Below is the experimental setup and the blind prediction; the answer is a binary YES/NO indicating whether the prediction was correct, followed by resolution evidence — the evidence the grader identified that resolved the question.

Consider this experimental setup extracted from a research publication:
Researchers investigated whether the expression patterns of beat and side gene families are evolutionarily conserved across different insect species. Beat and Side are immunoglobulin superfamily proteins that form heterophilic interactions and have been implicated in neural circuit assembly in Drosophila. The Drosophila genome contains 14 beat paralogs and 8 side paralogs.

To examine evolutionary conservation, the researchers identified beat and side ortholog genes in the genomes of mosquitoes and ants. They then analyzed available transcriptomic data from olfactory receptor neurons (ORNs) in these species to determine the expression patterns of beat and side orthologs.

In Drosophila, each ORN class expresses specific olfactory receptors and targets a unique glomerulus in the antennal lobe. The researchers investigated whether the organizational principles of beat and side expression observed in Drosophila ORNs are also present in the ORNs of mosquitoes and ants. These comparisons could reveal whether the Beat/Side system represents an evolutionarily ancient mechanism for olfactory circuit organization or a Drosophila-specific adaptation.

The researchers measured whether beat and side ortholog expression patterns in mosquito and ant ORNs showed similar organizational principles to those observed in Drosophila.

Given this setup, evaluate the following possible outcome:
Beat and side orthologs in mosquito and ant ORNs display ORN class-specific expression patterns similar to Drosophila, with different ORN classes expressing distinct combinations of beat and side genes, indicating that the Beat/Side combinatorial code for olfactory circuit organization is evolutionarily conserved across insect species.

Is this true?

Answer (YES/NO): YES